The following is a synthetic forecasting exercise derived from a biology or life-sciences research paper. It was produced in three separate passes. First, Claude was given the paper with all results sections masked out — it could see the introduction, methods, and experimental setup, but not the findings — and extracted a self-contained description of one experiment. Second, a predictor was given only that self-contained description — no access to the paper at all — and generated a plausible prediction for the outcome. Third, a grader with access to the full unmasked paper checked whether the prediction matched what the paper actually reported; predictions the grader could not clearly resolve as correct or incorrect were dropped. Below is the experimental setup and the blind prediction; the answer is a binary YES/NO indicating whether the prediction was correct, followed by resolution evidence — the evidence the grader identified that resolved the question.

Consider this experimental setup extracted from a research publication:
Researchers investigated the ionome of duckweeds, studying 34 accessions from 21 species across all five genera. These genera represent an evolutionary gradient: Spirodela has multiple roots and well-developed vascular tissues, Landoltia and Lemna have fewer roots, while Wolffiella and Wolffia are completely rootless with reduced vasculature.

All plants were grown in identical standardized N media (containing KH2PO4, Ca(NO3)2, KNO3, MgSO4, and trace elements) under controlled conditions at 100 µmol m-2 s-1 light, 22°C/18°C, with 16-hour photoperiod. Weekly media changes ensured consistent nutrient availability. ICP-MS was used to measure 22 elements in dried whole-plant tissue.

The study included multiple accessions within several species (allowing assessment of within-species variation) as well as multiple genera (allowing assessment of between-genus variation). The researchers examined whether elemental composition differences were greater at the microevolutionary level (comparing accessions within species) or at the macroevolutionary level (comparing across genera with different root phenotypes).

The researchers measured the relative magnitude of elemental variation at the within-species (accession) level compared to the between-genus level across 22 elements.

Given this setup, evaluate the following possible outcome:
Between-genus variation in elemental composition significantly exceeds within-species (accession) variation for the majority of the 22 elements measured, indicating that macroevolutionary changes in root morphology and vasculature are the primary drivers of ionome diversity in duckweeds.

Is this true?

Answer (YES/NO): NO